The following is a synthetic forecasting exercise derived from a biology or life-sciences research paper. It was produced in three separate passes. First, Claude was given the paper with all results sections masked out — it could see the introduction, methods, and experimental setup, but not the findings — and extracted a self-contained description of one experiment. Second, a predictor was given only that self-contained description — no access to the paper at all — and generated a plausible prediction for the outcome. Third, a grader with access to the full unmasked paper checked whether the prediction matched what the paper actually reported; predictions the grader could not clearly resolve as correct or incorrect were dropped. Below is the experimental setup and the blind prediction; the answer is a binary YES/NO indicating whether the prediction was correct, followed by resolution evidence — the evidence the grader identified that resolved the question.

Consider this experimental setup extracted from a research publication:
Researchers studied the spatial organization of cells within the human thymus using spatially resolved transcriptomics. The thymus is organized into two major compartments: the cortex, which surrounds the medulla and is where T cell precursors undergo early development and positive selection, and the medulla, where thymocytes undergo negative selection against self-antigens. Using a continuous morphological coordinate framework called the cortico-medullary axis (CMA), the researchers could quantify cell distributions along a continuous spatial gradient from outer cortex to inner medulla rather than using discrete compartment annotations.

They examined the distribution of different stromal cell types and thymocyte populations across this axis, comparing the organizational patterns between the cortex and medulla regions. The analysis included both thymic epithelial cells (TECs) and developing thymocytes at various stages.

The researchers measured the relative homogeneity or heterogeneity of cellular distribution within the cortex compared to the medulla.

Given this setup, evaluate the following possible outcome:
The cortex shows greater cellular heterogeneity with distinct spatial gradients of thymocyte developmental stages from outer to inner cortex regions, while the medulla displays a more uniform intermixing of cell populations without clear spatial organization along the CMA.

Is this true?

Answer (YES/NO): NO